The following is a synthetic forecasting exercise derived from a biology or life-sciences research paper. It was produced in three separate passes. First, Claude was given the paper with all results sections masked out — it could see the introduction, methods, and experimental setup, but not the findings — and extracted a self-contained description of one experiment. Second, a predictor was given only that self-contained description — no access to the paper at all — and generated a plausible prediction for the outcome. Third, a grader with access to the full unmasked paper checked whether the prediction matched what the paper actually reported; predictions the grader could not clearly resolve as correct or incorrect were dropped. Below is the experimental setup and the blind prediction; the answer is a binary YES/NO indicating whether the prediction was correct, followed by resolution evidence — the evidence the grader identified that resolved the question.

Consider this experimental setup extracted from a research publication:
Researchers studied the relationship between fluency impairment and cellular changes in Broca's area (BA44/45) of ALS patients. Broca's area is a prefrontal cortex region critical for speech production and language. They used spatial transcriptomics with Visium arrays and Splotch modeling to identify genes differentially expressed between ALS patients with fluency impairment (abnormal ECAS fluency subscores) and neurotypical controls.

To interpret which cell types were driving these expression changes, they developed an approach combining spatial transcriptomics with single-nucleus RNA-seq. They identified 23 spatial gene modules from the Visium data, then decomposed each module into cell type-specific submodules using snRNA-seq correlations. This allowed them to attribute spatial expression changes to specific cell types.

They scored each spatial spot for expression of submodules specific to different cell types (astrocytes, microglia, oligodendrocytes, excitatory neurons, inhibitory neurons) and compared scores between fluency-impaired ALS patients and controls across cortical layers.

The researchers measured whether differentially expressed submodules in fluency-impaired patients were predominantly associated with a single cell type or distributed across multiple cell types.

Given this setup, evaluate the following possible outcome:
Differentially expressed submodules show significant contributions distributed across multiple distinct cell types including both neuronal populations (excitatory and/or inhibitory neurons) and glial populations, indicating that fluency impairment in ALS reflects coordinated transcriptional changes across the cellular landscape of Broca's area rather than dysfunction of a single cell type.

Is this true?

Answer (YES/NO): YES